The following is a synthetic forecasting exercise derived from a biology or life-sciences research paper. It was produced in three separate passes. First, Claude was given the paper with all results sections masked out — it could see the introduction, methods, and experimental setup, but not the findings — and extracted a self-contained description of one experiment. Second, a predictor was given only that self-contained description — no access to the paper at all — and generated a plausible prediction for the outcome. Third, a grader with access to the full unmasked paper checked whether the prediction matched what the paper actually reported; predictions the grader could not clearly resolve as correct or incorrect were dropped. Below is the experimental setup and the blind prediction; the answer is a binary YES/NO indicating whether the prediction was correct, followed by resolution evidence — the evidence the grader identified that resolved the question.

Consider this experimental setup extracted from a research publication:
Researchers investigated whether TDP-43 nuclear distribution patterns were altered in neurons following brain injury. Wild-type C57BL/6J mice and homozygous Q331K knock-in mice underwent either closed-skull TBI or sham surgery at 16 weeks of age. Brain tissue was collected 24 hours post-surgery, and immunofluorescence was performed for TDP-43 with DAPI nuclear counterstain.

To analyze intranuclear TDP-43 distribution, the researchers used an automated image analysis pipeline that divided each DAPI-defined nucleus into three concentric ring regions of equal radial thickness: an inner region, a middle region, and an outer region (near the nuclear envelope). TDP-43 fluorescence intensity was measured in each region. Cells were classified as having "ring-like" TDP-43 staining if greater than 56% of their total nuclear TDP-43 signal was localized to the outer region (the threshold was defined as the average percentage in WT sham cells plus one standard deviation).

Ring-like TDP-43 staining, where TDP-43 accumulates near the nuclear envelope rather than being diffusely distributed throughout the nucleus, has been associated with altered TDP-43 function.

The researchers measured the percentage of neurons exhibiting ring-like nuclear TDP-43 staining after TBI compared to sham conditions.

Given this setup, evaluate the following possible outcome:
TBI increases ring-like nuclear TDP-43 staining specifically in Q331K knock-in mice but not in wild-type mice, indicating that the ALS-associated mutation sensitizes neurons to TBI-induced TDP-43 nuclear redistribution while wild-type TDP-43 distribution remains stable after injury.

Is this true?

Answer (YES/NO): NO